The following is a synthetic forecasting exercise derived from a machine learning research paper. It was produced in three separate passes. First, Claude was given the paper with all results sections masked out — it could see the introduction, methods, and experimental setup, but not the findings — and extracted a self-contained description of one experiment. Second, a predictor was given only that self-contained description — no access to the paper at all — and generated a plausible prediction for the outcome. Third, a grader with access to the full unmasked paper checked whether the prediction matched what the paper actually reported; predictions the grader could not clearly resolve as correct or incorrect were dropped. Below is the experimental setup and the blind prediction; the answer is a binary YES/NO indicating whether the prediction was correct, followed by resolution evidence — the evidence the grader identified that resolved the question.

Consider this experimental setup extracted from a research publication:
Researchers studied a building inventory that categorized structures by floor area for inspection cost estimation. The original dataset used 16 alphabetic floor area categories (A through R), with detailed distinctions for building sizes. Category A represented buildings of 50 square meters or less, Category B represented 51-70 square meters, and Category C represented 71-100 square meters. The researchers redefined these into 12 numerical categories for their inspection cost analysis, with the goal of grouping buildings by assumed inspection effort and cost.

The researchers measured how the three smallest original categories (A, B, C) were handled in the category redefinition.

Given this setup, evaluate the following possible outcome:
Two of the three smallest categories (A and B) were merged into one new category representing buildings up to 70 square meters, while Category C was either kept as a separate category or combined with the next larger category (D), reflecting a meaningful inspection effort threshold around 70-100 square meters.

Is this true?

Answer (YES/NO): NO